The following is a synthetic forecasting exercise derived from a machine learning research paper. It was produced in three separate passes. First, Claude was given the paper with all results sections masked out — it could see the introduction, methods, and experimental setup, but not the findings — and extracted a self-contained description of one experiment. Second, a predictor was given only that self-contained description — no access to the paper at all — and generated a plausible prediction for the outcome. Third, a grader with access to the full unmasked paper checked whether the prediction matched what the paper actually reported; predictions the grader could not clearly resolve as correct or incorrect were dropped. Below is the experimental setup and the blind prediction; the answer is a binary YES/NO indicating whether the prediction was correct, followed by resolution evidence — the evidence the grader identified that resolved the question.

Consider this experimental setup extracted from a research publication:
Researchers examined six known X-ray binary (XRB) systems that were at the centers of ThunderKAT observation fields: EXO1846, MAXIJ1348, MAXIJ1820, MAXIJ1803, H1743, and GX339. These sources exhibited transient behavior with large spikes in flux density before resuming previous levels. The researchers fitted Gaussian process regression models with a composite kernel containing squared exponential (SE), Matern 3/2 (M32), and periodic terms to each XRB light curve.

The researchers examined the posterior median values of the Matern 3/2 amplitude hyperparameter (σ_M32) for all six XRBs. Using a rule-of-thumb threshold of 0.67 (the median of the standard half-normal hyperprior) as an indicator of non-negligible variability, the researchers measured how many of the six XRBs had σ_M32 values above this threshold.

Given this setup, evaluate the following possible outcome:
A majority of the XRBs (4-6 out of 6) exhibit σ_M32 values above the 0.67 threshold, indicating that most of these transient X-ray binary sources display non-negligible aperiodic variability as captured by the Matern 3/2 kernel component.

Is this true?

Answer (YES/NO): YES